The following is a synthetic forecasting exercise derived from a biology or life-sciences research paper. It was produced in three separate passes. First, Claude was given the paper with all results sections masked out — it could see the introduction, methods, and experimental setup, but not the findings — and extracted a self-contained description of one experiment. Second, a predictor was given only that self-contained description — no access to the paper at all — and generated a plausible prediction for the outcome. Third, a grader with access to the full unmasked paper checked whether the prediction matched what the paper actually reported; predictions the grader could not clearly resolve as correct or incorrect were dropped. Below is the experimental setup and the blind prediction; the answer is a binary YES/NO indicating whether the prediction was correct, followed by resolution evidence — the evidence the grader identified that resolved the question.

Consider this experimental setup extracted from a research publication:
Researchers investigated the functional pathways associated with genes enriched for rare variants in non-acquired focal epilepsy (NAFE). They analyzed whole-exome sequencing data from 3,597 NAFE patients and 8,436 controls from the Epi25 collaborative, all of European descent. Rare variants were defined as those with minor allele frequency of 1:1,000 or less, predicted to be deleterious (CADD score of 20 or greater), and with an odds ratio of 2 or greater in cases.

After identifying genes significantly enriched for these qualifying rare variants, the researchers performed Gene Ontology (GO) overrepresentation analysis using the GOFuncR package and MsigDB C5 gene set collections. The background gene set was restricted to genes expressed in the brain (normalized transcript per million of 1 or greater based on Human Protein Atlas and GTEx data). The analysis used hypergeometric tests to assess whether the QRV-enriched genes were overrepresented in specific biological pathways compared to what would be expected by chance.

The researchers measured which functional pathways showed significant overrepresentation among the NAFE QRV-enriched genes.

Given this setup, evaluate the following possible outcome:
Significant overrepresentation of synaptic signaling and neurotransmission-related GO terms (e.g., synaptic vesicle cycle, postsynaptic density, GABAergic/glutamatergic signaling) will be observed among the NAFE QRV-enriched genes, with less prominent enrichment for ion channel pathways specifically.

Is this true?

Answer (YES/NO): NO